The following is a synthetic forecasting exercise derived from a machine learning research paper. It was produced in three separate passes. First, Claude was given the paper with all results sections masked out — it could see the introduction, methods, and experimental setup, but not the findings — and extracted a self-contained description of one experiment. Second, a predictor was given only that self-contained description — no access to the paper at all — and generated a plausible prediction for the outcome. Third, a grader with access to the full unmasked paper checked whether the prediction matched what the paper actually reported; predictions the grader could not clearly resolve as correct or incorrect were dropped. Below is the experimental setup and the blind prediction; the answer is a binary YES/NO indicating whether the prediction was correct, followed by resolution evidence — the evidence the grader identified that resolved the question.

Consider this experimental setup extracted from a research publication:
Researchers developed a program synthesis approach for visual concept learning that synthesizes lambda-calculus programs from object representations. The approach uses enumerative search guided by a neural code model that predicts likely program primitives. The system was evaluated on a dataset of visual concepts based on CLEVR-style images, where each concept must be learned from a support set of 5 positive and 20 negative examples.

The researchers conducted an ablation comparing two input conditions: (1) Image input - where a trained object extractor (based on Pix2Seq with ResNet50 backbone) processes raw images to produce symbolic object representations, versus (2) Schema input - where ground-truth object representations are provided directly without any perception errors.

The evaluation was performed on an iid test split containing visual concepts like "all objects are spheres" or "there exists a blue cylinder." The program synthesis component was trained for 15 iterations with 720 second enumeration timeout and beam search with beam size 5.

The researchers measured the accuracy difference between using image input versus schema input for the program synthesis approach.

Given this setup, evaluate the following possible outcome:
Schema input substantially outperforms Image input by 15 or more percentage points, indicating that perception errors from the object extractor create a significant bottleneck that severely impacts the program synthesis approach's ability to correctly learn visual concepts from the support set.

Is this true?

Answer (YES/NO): NO